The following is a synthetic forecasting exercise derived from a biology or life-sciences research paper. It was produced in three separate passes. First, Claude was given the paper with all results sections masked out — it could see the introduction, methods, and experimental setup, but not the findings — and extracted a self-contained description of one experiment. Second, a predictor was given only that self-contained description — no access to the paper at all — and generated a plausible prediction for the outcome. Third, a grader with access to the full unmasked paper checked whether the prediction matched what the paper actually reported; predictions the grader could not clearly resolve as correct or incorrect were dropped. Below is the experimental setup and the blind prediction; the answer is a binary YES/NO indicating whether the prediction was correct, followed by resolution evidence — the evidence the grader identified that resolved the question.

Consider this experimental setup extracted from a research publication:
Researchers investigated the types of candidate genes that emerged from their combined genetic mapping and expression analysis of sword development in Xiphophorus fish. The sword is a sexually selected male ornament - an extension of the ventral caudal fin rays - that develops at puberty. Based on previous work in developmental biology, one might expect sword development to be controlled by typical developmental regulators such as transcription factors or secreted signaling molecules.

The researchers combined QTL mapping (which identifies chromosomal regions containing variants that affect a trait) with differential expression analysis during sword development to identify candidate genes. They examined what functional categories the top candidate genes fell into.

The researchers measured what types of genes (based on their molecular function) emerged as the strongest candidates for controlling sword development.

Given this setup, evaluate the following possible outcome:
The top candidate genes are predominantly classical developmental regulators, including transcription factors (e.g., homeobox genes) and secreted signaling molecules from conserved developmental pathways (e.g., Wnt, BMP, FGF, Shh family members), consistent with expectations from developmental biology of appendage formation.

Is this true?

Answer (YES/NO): NO